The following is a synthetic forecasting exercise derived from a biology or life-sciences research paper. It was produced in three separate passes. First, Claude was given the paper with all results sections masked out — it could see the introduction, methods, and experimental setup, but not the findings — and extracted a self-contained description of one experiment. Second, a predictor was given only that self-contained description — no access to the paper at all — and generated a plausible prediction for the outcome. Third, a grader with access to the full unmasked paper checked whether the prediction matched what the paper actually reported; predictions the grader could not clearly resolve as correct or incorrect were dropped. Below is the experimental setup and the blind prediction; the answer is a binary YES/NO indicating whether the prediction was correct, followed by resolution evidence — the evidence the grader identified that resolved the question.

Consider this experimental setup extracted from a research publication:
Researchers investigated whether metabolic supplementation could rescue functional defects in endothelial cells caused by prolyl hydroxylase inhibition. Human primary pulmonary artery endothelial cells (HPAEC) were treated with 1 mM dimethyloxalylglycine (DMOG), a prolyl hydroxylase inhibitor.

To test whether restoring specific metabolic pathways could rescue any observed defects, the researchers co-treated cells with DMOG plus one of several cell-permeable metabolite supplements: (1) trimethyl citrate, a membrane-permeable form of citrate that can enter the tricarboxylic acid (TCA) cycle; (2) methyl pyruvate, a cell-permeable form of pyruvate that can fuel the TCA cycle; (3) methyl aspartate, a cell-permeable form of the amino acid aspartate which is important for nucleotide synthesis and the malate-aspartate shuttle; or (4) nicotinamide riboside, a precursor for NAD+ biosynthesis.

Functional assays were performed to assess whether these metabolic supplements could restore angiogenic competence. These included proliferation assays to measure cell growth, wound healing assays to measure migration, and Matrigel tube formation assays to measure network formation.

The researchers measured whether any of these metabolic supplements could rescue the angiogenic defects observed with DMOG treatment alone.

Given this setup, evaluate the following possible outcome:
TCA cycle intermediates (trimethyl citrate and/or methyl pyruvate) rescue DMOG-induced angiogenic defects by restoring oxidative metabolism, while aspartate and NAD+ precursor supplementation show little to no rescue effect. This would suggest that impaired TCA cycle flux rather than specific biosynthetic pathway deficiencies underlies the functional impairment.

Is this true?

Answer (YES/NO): NO